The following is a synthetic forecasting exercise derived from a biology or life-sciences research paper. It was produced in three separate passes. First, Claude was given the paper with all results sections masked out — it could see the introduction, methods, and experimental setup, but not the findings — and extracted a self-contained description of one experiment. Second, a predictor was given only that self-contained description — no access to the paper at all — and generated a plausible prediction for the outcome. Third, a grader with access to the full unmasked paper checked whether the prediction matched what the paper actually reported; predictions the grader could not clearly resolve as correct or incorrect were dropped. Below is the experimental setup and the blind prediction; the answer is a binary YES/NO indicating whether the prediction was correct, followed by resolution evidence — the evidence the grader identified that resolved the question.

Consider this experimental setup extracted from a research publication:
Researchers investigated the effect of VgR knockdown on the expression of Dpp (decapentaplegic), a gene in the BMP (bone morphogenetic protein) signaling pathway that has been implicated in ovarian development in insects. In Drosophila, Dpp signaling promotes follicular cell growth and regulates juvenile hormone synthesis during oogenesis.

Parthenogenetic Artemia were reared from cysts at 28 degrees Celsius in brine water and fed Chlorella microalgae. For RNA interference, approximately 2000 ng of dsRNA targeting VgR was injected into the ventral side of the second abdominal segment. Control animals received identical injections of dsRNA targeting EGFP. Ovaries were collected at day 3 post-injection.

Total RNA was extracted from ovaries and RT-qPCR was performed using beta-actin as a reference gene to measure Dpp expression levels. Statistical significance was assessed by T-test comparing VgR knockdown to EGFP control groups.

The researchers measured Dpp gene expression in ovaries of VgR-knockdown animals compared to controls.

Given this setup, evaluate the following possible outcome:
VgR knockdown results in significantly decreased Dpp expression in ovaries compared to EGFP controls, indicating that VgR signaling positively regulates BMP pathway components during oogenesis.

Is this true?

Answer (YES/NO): NO